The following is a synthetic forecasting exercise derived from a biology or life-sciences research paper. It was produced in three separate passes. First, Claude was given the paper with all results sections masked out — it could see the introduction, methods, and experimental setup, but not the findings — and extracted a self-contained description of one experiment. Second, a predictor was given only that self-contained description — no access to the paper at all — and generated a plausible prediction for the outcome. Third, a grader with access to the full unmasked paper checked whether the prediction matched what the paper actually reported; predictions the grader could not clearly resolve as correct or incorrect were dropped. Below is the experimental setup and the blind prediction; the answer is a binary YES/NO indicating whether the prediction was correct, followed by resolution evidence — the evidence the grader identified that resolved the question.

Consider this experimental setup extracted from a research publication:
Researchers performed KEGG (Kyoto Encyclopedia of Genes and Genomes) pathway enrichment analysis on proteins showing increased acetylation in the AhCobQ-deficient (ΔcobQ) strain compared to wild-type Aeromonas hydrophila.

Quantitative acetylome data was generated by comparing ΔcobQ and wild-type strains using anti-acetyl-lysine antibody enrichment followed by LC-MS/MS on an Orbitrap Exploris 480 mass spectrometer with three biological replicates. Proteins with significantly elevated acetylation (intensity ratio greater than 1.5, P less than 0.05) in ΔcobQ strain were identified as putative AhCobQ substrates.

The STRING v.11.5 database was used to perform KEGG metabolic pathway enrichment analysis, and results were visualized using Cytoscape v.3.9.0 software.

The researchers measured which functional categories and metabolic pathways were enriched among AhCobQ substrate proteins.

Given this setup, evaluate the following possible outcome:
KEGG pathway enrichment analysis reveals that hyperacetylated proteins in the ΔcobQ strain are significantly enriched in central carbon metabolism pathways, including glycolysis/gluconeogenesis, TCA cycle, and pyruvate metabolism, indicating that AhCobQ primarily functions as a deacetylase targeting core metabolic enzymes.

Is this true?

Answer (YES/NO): NO